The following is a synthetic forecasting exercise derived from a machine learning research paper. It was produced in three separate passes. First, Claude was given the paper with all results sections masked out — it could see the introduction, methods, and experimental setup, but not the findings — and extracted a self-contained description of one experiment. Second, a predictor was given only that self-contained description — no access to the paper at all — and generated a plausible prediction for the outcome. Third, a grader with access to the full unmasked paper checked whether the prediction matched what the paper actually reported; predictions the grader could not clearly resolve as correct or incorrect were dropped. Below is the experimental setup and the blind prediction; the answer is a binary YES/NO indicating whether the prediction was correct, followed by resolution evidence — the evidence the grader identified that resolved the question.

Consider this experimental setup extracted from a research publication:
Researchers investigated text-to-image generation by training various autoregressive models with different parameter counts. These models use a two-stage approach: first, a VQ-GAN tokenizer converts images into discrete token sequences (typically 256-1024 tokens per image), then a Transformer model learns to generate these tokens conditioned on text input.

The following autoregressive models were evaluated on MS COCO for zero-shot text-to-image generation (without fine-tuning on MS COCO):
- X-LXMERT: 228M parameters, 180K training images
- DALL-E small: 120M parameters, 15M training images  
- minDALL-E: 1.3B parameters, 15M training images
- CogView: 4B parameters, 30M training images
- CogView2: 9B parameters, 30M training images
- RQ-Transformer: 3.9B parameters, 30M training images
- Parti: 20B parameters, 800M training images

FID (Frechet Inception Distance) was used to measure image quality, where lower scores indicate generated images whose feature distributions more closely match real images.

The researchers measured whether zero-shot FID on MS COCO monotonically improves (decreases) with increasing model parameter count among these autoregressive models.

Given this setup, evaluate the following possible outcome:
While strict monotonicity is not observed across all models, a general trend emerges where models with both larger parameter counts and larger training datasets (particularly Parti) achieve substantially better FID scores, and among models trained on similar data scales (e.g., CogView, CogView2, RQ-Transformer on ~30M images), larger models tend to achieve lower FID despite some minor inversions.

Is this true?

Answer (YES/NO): NO